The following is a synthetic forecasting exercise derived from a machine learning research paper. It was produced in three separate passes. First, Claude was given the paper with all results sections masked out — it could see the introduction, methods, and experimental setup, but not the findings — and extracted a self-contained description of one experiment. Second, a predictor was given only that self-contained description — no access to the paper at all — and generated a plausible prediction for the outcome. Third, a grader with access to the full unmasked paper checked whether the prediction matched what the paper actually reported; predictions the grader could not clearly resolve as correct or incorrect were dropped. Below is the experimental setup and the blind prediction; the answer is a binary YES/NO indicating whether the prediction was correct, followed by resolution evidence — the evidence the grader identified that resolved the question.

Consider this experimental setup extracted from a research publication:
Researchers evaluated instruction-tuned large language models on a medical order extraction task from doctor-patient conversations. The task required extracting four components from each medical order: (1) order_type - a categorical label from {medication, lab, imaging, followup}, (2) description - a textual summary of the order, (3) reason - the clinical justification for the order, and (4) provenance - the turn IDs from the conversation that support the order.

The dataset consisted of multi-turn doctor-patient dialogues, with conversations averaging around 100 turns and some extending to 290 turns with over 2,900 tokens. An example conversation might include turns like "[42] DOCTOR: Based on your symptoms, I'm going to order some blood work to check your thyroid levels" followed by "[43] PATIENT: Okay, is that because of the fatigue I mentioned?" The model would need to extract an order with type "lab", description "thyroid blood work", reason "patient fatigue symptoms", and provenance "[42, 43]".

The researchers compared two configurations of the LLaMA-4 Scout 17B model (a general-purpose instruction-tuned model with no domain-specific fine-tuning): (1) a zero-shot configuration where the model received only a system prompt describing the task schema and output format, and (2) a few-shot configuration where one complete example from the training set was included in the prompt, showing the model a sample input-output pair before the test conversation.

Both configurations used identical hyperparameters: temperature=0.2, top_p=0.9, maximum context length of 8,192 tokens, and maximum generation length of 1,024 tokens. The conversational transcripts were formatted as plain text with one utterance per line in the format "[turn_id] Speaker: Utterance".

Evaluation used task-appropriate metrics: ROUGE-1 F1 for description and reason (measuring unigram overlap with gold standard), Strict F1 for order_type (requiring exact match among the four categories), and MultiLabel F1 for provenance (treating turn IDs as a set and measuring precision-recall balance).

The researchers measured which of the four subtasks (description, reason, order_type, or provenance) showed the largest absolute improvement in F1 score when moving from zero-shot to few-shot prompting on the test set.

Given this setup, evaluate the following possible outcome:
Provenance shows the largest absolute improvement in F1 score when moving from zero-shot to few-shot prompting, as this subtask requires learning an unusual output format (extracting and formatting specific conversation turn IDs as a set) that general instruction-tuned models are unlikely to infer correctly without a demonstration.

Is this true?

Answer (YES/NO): YES